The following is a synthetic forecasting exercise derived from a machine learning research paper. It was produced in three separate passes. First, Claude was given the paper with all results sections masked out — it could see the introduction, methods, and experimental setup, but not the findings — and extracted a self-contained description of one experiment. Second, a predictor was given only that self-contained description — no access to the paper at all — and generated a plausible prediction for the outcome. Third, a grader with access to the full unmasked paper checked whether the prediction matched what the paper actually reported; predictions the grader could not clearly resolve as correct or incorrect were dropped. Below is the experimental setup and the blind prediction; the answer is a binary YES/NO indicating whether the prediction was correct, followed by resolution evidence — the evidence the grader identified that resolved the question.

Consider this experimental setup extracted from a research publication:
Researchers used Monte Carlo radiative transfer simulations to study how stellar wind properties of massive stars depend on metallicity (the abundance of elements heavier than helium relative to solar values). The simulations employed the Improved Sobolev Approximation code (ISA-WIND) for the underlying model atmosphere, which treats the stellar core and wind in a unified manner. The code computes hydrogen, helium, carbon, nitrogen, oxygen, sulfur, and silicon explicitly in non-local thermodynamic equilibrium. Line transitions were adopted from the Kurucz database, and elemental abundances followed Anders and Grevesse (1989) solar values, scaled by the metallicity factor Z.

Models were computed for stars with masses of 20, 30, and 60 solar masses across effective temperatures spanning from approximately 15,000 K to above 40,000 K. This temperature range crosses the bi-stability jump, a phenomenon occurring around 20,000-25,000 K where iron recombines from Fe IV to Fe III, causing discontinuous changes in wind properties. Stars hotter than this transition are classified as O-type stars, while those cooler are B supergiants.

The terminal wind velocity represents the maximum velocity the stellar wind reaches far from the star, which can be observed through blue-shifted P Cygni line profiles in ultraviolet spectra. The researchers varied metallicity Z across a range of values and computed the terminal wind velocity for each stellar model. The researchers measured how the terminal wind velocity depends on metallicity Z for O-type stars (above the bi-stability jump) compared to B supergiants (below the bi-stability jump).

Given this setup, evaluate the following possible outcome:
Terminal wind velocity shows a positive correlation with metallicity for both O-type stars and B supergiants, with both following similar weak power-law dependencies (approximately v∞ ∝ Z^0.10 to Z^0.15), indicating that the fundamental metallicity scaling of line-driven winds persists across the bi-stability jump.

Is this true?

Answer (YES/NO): NO